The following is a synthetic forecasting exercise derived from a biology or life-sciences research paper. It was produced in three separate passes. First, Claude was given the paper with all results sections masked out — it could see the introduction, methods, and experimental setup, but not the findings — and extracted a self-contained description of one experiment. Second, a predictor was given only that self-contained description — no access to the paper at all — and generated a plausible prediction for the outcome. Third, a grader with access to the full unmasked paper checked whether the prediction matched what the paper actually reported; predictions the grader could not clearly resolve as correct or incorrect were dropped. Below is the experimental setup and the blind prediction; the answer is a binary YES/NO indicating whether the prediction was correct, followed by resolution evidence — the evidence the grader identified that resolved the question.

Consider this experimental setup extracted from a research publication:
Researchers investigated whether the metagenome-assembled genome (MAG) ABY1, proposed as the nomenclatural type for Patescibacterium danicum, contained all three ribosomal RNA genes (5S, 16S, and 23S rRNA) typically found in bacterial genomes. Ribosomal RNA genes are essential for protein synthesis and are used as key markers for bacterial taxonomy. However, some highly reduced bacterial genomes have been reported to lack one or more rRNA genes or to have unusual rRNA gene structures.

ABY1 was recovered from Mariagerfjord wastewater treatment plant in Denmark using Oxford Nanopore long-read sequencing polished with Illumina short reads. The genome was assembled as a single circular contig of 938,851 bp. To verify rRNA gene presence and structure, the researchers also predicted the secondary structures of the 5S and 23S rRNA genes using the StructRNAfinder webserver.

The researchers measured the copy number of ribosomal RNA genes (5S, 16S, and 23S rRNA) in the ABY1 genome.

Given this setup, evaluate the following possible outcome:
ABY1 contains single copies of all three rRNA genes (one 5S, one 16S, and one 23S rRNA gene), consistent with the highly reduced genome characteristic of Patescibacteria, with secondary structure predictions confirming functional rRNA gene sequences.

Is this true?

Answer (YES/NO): YES